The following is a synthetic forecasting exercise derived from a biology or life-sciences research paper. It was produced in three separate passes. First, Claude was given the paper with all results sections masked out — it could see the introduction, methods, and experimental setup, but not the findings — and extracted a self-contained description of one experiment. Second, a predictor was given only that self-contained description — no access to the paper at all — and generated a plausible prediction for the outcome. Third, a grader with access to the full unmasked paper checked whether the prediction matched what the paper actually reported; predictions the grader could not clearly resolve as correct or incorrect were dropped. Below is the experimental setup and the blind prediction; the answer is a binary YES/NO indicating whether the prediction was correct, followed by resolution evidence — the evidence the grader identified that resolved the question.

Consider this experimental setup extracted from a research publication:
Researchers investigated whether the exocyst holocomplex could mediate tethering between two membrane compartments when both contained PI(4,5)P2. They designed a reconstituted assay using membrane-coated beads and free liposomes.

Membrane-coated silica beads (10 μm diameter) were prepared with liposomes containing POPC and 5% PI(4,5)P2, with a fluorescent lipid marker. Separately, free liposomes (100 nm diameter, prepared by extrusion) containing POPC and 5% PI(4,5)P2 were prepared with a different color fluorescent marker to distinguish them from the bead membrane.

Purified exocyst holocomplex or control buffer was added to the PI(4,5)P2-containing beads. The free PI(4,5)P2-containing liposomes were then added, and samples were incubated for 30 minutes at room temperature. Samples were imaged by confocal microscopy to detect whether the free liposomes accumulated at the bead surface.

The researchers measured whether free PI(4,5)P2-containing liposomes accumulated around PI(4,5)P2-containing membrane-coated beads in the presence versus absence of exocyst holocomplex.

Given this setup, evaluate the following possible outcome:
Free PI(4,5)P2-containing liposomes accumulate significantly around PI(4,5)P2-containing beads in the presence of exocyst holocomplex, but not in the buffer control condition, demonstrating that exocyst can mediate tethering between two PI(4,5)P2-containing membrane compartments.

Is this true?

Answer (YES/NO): YES